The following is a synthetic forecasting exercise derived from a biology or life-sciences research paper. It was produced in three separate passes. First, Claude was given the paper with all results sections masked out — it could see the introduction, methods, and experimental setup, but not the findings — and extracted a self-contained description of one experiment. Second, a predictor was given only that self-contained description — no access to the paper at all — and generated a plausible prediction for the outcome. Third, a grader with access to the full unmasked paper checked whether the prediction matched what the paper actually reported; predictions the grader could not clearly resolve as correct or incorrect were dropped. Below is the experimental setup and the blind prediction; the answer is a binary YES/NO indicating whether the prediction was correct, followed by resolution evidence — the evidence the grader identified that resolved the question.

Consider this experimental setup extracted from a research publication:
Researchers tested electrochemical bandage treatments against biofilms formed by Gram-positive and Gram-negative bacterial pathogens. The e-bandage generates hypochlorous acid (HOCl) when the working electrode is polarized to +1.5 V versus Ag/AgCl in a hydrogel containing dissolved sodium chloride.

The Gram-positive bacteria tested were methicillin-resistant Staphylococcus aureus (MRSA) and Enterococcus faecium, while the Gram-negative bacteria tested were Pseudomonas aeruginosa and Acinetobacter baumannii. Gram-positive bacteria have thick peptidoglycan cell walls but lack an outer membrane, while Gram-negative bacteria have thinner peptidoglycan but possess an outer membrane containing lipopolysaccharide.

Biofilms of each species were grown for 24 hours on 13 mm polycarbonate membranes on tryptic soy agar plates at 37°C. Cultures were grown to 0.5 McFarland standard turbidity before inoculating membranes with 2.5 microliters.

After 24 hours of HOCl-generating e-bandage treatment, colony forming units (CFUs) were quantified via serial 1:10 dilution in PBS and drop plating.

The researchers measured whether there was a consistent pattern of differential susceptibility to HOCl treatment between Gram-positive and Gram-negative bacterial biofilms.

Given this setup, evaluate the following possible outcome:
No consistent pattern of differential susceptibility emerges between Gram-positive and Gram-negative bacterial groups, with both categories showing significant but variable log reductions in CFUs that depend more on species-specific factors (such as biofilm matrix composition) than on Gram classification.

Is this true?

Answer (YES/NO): NO